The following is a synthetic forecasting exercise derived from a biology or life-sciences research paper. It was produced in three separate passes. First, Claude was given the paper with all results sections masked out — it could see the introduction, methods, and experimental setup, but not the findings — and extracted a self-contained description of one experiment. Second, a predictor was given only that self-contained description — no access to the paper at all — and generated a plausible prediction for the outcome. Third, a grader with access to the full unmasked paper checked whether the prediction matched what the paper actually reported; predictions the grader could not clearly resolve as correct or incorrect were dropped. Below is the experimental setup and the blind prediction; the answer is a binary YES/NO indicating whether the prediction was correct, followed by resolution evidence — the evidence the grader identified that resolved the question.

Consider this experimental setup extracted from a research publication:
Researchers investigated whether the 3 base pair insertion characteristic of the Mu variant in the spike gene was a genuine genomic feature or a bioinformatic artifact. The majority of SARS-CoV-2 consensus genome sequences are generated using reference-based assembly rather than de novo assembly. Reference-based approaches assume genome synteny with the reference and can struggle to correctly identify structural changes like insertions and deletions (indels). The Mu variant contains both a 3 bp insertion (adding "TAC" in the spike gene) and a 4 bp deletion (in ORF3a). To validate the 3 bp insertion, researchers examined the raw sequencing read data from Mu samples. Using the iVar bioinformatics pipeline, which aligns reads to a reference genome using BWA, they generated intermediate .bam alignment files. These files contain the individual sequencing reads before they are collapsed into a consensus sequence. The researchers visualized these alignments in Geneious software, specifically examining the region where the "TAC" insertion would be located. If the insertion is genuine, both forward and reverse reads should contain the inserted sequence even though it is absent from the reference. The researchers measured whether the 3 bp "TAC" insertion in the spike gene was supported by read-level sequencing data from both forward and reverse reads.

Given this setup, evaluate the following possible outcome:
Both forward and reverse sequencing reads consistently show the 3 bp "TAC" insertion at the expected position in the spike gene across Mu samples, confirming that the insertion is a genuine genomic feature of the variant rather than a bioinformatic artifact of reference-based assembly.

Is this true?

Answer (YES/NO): YES